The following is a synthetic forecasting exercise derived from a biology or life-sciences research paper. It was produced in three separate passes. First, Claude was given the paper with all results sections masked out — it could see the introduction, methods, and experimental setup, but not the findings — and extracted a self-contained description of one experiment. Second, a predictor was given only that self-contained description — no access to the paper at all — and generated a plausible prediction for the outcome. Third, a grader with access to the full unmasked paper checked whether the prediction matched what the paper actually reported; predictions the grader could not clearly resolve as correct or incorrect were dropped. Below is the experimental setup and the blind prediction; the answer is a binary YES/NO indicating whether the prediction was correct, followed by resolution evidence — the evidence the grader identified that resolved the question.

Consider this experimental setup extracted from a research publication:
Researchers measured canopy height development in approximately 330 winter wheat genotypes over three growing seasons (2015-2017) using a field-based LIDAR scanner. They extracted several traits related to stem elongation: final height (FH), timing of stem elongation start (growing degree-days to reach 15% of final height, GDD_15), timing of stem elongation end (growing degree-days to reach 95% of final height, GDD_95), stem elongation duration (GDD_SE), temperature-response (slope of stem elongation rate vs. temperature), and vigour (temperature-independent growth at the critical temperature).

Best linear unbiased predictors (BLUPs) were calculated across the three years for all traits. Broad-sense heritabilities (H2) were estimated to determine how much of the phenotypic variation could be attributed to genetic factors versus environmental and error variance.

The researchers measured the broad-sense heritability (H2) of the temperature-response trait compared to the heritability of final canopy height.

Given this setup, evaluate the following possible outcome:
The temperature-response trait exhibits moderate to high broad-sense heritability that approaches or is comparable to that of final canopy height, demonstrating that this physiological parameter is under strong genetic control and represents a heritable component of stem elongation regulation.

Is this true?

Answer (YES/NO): YES